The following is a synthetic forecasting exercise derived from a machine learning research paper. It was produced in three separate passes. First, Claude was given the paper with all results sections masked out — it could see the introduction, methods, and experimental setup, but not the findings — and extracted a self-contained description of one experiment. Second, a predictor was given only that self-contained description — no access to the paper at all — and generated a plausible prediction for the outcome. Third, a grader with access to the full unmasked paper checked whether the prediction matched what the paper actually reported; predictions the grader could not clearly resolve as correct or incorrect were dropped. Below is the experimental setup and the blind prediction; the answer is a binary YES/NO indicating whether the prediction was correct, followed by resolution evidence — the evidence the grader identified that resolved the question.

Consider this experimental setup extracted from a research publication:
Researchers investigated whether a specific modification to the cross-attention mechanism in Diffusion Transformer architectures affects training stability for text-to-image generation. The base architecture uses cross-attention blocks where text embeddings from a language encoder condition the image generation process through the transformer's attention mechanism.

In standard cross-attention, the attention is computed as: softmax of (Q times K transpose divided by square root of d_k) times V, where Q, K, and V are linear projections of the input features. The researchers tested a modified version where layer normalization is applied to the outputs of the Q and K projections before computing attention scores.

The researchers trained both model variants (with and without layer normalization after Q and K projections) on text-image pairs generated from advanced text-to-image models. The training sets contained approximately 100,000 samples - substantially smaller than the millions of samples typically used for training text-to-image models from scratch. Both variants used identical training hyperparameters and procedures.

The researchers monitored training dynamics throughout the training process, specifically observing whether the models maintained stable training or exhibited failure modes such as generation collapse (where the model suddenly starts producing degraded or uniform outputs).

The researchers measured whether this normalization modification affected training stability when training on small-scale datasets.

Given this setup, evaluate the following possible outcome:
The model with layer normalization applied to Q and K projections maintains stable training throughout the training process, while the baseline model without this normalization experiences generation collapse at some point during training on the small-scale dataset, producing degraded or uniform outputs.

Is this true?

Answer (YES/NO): YES